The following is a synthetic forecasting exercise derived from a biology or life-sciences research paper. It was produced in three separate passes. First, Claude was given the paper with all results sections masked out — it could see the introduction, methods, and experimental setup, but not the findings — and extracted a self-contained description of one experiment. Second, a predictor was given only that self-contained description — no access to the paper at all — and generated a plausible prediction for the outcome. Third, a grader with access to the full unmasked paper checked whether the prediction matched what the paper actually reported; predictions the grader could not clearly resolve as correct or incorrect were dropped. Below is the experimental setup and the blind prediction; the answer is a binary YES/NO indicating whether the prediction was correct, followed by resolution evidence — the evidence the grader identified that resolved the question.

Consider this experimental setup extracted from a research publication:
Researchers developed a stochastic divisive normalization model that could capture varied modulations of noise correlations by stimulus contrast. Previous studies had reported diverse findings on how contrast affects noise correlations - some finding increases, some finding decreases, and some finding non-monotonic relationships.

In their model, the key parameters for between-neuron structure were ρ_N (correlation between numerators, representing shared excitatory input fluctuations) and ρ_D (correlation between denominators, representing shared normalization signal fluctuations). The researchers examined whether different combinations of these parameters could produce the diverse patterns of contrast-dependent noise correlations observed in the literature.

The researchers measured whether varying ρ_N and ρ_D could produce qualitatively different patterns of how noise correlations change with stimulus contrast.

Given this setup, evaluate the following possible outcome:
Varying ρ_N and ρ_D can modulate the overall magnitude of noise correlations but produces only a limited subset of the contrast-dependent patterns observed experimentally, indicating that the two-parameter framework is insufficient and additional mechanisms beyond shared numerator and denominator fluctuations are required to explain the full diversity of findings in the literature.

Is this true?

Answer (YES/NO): NO